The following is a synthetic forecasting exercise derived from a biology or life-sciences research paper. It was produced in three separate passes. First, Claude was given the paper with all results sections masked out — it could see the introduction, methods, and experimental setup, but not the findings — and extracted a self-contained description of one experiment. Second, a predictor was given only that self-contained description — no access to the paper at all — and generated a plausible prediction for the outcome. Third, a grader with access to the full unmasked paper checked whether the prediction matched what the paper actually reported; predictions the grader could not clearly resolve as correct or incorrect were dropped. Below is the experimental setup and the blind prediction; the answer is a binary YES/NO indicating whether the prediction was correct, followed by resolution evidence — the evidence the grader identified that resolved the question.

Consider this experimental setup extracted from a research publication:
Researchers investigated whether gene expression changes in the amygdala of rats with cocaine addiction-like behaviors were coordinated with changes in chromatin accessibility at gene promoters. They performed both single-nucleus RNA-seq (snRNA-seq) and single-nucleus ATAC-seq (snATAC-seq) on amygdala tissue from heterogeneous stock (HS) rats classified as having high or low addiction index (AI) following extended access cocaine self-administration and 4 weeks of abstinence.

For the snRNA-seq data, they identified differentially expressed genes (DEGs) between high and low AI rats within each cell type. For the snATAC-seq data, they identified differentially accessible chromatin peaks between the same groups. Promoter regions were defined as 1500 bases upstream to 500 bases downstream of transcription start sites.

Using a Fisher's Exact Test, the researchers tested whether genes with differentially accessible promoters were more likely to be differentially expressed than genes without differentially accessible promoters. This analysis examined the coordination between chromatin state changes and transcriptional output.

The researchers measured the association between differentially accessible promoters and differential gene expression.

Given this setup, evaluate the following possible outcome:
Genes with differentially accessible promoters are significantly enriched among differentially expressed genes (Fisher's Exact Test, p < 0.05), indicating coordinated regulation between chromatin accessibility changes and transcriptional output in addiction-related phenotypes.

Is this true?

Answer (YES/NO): YES